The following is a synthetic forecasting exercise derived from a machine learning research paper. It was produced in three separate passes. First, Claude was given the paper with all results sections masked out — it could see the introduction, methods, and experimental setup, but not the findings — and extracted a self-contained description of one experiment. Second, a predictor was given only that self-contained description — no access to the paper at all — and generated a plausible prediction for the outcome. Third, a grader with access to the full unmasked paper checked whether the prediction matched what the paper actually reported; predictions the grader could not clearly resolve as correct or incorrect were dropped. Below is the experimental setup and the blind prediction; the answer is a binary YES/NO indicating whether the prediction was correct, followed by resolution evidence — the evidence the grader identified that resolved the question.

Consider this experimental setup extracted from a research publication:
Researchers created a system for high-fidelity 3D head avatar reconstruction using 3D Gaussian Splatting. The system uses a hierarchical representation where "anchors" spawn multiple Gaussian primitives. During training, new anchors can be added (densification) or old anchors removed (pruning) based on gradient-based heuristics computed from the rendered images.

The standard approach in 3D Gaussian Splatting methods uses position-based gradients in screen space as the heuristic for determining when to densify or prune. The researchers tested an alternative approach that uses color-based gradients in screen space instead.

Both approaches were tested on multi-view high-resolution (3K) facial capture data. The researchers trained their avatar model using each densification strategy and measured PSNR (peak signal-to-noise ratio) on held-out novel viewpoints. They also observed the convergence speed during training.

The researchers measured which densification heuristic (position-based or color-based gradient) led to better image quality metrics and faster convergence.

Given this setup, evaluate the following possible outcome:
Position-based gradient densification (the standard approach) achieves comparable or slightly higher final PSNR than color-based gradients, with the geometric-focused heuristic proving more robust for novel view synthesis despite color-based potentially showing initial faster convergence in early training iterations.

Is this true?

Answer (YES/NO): NO